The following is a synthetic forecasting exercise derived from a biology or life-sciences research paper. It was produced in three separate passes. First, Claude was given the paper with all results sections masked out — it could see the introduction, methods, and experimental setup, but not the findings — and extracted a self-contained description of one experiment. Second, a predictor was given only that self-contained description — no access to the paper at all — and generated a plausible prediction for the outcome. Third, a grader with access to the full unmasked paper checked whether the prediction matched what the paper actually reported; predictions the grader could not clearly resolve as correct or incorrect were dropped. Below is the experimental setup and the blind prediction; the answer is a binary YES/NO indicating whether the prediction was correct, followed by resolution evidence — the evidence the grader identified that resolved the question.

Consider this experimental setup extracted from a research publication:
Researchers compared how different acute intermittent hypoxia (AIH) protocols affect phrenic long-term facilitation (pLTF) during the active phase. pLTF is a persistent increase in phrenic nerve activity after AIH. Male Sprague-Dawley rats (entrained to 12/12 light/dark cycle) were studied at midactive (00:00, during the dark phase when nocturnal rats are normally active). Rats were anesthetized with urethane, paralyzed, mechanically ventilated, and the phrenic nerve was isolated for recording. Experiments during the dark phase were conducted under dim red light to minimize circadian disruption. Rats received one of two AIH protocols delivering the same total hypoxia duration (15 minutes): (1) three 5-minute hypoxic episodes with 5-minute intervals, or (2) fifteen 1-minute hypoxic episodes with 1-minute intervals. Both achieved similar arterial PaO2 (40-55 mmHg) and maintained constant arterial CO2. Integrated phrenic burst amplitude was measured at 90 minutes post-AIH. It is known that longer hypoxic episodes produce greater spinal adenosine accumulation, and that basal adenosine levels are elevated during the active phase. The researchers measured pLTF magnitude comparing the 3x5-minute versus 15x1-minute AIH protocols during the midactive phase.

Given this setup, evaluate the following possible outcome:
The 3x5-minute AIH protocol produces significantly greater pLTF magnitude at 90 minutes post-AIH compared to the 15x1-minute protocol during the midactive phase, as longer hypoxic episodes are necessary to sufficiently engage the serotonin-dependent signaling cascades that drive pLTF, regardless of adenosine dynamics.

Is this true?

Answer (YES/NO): NO